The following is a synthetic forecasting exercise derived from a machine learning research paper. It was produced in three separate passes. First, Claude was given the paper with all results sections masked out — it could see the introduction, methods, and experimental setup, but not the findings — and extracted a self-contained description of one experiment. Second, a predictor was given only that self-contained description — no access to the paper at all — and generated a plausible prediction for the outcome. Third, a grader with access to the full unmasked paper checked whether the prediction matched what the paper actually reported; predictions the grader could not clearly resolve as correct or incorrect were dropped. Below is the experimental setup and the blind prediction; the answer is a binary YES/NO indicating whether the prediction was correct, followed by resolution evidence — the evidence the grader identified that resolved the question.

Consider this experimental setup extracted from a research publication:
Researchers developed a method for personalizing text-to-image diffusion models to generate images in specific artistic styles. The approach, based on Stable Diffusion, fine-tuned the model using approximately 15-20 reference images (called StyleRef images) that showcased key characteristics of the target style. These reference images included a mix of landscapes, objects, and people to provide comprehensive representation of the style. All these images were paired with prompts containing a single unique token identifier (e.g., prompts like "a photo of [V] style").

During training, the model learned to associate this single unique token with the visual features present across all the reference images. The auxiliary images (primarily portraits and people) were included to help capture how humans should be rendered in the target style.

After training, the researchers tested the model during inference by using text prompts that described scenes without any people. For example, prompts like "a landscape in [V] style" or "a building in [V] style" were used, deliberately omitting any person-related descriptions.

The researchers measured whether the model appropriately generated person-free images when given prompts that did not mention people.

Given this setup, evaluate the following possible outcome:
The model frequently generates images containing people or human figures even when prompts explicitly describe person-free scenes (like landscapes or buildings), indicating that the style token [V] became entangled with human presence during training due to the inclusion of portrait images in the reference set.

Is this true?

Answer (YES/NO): YES